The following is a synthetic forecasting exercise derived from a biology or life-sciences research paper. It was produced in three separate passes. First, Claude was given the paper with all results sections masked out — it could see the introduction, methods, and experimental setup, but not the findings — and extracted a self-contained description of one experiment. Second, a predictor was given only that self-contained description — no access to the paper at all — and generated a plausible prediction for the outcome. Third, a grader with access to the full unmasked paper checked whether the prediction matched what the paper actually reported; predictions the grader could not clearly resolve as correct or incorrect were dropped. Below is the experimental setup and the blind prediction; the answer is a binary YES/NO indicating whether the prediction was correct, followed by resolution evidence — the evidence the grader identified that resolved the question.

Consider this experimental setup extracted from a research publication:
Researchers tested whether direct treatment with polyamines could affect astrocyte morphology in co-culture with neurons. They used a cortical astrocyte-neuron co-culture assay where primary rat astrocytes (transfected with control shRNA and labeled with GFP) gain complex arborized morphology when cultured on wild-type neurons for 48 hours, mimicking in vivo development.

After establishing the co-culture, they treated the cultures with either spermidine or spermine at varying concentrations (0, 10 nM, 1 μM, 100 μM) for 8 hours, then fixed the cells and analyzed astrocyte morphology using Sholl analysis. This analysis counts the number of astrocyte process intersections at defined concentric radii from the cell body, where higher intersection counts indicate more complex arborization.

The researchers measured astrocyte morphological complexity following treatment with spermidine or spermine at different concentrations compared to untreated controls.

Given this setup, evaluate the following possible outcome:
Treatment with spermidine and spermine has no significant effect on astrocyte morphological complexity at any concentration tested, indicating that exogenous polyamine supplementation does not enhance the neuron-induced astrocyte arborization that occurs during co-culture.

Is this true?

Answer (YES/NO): NO